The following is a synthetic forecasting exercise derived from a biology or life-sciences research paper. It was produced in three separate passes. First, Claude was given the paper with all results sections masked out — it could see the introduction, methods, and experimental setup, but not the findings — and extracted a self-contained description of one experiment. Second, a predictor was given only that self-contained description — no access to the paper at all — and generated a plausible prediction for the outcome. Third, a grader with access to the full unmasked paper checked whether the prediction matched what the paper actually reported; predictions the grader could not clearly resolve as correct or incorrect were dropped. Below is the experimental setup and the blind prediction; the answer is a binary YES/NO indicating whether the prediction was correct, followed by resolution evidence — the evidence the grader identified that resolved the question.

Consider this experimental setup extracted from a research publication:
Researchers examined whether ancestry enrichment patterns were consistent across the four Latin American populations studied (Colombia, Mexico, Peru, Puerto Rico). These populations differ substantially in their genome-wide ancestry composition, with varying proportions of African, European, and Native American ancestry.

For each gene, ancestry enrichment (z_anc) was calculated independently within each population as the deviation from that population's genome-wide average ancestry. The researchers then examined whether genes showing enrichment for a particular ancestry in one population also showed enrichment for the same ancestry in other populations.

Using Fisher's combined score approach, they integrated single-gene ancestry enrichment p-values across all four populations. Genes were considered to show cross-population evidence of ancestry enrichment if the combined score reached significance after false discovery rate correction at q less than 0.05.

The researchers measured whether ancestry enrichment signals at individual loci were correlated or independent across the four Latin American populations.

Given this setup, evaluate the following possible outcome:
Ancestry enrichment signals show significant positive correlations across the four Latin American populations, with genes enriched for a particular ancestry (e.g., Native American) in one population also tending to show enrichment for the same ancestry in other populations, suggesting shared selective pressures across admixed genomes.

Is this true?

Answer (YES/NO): NO